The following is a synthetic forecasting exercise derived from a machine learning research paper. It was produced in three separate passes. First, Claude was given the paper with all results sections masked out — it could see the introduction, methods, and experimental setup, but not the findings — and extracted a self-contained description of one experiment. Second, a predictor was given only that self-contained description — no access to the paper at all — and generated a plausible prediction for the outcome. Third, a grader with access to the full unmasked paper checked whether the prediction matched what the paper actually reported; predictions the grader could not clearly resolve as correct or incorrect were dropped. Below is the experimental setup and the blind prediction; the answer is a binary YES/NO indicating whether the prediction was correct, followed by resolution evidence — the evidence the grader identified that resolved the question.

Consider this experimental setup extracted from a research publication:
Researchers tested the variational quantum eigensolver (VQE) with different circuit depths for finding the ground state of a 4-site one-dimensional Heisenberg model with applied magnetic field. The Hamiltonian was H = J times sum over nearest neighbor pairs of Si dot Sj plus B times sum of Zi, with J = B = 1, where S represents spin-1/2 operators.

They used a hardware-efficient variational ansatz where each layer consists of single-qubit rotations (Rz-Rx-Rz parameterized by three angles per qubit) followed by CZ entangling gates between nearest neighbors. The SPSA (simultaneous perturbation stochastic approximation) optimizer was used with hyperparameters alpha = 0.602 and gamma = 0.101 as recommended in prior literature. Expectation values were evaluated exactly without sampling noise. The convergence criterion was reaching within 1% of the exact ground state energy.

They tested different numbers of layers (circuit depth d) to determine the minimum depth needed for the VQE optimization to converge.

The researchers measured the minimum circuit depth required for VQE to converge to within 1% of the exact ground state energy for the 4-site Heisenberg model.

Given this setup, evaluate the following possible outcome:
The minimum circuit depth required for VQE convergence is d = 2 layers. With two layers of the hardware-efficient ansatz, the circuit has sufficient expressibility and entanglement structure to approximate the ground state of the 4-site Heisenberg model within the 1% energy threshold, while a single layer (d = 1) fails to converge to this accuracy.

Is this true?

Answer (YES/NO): NO